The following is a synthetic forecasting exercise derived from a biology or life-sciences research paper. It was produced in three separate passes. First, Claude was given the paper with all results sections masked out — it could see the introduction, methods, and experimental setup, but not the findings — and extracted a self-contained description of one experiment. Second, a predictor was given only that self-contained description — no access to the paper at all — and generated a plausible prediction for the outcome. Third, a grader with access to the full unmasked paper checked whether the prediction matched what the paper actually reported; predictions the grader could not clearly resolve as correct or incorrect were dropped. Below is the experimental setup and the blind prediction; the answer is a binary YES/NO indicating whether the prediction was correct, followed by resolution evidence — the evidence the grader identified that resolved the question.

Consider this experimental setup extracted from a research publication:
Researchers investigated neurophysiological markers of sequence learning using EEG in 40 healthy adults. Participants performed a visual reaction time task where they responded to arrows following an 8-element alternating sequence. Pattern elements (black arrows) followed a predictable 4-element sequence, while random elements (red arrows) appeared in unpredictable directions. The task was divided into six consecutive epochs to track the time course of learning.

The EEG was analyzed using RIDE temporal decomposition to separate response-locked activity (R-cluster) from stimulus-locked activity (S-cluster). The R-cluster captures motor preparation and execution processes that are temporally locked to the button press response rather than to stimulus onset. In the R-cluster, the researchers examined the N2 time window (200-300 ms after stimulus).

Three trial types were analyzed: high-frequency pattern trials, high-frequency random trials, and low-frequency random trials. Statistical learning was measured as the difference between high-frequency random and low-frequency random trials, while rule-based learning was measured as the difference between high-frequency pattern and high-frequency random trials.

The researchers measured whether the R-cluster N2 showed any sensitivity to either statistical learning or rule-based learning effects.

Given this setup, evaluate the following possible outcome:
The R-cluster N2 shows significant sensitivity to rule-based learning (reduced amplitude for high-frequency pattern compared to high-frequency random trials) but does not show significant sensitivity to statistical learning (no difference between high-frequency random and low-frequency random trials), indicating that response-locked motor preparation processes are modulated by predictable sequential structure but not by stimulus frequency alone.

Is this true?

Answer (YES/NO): NO